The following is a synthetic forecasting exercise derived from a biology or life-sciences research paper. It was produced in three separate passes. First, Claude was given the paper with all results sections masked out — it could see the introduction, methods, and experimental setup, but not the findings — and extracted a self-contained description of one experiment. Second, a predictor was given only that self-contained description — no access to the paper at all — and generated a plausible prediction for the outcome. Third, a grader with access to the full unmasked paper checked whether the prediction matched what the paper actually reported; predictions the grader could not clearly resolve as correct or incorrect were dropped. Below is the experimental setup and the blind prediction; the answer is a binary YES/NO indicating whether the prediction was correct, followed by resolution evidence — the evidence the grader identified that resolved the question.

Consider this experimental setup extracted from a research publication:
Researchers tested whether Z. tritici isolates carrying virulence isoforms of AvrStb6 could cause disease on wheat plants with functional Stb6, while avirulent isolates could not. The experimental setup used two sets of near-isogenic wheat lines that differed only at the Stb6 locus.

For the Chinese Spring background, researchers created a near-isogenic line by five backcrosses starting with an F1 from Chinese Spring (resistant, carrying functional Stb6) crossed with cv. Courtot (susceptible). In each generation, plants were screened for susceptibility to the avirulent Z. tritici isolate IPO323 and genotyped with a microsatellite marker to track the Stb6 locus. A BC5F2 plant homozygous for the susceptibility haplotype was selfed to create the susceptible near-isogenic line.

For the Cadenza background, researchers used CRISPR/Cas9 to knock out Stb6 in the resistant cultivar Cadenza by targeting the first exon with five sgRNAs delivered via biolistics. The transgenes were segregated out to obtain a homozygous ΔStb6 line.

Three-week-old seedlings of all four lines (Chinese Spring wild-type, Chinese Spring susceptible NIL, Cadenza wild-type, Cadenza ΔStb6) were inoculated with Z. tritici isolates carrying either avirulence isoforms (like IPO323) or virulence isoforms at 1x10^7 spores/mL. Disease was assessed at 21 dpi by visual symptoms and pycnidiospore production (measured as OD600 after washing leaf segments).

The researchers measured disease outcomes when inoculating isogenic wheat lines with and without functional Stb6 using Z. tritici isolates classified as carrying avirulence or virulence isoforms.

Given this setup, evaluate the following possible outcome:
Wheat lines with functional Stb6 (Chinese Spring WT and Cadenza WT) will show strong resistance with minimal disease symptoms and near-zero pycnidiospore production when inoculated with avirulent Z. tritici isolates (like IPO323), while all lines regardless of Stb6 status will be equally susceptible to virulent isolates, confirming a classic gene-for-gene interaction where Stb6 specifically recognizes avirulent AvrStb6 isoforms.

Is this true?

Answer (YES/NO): NO